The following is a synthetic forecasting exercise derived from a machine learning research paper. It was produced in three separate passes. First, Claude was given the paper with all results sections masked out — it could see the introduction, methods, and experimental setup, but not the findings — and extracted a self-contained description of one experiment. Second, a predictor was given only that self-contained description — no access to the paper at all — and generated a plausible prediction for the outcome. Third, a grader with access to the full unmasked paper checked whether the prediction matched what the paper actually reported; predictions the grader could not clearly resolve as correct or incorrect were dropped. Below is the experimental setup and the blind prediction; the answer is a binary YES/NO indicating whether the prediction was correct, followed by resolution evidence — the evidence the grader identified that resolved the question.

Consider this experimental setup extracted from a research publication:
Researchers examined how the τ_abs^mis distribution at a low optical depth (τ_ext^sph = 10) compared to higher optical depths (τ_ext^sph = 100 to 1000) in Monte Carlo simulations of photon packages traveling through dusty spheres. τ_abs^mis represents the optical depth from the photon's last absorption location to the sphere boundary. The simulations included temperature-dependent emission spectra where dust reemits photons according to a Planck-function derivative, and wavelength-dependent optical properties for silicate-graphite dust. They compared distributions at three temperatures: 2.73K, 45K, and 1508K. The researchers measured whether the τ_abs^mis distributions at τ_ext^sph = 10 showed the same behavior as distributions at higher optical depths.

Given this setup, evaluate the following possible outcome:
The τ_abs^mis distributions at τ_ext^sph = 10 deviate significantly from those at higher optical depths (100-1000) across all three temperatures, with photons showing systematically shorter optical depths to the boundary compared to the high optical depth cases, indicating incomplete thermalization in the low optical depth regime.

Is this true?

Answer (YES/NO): NO